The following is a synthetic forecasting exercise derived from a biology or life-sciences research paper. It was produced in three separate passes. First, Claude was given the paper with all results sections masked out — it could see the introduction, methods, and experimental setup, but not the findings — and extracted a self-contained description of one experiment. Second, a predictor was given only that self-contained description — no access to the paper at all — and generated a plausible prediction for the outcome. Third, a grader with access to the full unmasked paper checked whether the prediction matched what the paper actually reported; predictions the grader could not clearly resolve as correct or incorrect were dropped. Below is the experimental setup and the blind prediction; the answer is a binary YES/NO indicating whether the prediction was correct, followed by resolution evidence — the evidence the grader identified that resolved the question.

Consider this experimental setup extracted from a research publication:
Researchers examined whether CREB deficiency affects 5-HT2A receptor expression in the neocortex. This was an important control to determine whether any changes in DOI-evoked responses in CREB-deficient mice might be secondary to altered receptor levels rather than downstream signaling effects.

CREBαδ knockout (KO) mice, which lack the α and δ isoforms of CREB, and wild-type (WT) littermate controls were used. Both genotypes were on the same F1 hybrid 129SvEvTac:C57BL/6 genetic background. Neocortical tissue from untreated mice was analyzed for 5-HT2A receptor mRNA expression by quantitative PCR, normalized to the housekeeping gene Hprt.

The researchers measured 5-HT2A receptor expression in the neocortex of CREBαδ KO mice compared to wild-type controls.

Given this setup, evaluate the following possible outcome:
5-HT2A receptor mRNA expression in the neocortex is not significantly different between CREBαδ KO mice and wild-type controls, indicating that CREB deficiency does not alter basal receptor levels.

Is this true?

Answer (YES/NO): YES